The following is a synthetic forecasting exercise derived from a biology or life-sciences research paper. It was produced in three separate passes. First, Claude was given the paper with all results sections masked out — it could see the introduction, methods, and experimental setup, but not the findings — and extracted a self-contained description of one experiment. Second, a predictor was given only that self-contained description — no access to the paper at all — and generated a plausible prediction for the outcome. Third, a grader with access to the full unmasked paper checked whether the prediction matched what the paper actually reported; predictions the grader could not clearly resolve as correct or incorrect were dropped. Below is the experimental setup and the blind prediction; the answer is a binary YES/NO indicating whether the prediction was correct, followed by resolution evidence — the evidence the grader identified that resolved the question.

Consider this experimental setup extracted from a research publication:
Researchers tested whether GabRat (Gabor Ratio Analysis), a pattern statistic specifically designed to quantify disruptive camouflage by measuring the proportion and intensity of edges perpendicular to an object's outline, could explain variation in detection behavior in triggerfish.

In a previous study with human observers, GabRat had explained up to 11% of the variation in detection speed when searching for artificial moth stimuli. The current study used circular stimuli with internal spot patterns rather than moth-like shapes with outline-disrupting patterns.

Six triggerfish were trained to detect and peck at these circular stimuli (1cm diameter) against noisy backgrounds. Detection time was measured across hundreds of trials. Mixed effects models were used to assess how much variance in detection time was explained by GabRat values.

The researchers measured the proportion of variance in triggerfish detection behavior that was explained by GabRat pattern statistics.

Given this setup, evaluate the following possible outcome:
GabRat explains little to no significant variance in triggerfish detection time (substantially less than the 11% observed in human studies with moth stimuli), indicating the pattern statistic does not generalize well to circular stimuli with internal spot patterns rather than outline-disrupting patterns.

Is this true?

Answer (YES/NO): YES